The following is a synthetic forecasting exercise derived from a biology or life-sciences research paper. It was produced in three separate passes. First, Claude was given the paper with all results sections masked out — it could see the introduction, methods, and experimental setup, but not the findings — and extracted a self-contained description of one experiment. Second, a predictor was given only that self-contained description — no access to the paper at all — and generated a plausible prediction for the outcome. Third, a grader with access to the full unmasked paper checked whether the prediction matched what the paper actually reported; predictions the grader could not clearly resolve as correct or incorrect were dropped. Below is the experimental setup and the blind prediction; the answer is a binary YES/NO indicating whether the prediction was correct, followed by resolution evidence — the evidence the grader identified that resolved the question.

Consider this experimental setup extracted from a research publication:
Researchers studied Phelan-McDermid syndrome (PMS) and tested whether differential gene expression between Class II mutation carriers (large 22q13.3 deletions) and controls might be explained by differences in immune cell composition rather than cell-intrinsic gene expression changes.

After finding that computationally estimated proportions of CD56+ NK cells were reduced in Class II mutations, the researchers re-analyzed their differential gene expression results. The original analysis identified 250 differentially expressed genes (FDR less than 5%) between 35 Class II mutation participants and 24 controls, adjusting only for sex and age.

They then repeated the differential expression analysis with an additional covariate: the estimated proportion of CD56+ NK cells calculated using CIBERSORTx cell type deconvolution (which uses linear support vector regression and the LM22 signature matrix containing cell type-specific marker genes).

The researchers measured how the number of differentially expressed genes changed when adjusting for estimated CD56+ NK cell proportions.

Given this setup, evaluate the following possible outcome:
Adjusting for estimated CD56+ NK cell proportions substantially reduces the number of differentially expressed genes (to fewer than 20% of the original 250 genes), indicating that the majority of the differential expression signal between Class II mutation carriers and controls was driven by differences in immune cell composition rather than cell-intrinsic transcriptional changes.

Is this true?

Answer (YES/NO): NO